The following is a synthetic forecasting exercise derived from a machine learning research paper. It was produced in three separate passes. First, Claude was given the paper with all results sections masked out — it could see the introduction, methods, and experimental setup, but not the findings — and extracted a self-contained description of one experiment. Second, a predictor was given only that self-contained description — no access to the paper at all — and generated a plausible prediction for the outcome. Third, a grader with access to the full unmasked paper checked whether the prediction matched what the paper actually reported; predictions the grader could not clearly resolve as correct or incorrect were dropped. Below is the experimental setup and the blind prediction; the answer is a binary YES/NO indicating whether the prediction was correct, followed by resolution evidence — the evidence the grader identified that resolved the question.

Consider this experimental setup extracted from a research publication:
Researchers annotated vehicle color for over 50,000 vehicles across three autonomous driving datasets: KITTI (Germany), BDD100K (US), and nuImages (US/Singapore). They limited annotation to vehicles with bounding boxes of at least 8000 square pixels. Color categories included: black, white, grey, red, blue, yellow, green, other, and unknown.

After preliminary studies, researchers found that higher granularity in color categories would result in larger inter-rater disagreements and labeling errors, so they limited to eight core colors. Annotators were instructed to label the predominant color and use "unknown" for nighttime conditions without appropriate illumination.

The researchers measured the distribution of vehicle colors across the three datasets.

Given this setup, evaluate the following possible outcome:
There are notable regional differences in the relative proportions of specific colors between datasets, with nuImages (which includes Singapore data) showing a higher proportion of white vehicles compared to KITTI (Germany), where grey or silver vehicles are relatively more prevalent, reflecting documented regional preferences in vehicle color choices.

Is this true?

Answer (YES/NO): NO